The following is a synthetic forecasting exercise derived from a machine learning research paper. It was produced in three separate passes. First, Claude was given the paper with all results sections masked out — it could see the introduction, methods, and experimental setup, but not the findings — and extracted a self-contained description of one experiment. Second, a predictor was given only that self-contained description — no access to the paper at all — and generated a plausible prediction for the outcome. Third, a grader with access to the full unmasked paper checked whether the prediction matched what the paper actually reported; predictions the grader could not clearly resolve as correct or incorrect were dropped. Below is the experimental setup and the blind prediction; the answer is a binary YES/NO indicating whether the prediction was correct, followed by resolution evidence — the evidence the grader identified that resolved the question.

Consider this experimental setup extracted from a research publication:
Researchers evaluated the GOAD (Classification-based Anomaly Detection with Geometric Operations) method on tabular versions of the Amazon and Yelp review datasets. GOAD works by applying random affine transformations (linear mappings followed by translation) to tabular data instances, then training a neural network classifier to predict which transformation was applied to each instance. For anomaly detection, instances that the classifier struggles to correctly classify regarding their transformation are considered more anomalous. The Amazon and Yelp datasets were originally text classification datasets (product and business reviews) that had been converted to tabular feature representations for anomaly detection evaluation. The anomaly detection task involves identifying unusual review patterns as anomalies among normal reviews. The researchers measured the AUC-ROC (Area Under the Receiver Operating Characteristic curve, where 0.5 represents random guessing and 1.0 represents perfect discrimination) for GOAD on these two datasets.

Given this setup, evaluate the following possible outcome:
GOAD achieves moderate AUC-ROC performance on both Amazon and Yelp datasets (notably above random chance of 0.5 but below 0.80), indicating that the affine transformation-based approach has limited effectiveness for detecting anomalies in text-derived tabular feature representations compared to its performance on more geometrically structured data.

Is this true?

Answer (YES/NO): NO